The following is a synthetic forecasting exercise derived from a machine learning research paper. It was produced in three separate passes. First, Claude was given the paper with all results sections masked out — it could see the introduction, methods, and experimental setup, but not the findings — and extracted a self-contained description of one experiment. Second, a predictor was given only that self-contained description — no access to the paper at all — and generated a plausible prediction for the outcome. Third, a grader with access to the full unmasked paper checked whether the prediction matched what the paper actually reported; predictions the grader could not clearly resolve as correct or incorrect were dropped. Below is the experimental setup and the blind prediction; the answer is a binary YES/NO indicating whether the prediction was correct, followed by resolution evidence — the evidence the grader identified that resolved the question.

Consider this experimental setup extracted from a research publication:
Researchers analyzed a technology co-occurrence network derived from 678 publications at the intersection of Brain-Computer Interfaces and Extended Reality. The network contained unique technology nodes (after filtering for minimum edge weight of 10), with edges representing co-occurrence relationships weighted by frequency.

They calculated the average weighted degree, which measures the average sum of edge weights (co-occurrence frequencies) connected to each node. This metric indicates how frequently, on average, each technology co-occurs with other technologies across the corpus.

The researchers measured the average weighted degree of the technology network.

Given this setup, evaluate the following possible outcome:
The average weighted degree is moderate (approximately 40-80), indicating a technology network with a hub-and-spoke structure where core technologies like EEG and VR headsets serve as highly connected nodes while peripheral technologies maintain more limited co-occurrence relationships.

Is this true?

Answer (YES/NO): NO